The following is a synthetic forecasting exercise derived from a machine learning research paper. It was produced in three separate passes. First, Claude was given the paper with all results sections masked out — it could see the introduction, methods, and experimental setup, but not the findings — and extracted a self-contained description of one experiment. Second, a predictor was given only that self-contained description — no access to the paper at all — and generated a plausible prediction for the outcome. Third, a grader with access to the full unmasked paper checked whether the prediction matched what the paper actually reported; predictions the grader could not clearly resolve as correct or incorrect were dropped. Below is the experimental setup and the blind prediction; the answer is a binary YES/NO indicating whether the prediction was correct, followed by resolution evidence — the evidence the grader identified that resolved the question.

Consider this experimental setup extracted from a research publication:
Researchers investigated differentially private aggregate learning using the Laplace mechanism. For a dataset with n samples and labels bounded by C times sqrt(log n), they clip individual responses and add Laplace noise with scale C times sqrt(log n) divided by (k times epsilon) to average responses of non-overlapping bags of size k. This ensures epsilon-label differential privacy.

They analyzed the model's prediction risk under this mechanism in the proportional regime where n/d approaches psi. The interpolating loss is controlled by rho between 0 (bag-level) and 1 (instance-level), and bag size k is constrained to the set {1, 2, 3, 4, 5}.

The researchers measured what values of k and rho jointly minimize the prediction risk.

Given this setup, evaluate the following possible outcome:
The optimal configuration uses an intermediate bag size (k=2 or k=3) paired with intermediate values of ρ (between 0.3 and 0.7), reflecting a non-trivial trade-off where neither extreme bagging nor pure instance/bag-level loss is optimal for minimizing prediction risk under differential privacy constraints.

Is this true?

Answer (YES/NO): NO